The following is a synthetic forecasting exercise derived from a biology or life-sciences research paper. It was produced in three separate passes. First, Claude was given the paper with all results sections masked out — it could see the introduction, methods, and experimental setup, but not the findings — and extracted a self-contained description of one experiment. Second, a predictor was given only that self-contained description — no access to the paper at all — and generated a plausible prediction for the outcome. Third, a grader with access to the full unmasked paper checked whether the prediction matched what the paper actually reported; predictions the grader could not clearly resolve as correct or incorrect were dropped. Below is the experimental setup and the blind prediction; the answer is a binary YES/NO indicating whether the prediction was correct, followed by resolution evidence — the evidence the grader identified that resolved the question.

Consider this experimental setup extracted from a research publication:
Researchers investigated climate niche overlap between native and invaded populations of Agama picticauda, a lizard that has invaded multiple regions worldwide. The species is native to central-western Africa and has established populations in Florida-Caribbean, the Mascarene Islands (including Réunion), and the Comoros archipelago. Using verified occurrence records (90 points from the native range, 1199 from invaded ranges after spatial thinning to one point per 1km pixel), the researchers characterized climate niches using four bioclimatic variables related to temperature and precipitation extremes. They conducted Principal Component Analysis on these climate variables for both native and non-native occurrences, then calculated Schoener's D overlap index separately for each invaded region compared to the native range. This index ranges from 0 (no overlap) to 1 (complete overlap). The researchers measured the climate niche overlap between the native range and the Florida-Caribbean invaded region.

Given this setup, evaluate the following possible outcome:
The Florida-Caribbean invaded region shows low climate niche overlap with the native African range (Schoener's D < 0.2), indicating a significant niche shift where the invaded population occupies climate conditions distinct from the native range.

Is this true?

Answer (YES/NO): NO